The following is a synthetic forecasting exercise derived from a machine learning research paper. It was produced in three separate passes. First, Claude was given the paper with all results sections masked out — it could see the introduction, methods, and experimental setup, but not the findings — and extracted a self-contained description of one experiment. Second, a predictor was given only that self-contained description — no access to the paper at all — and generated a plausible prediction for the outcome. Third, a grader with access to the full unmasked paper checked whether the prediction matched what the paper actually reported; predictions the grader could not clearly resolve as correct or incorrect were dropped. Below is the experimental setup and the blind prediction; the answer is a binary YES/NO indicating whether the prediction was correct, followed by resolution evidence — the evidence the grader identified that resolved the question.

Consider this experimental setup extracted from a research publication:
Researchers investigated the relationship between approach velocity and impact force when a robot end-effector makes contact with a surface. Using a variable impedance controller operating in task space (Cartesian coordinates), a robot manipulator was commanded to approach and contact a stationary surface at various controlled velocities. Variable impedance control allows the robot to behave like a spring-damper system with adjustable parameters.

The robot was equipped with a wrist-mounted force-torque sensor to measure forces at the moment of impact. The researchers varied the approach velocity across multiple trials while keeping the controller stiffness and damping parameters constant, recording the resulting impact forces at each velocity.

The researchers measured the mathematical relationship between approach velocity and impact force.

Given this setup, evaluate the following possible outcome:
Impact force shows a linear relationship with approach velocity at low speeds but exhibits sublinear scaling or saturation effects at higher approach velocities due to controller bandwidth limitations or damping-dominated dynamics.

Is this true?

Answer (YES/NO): NO